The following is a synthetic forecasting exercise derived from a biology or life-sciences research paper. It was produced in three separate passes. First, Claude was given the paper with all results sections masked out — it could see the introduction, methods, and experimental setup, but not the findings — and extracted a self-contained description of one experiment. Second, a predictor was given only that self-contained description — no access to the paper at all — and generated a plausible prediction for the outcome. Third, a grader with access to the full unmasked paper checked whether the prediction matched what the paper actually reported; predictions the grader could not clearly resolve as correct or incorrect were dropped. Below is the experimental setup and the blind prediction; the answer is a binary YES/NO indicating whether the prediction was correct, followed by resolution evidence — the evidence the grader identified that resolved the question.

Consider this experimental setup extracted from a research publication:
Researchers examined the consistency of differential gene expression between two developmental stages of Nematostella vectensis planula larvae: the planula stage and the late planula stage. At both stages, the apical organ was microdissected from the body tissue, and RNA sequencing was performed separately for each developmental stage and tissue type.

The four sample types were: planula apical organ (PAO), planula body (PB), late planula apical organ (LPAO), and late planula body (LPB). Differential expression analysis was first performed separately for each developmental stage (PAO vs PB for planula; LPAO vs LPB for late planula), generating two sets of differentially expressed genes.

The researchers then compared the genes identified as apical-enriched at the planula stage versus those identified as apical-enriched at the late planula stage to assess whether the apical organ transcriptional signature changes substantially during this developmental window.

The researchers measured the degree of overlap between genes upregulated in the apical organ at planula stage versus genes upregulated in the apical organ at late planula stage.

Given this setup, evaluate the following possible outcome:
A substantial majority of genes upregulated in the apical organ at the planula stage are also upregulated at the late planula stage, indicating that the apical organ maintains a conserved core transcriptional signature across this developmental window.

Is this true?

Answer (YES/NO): YES